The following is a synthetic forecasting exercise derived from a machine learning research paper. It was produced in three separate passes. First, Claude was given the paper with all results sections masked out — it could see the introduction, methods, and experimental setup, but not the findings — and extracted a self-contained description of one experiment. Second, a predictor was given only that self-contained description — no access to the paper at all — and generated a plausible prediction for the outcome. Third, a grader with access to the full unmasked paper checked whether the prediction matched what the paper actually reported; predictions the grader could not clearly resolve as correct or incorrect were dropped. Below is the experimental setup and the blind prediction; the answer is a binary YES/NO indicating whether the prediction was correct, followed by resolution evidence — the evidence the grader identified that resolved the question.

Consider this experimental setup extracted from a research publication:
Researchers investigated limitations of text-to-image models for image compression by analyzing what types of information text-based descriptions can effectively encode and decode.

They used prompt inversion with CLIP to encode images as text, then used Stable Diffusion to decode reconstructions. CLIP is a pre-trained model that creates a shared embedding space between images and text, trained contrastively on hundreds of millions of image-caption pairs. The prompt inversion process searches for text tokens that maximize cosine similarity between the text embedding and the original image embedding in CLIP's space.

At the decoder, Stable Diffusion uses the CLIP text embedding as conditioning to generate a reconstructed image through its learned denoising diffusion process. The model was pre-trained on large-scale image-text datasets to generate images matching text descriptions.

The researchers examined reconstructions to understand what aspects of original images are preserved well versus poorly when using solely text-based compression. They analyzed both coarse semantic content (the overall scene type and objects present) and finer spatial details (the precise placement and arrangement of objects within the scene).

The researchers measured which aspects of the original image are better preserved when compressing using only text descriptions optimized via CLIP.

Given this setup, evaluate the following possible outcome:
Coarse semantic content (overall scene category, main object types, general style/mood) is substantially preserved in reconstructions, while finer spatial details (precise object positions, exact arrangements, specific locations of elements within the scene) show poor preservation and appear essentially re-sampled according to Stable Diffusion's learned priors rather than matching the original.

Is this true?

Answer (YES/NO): YES